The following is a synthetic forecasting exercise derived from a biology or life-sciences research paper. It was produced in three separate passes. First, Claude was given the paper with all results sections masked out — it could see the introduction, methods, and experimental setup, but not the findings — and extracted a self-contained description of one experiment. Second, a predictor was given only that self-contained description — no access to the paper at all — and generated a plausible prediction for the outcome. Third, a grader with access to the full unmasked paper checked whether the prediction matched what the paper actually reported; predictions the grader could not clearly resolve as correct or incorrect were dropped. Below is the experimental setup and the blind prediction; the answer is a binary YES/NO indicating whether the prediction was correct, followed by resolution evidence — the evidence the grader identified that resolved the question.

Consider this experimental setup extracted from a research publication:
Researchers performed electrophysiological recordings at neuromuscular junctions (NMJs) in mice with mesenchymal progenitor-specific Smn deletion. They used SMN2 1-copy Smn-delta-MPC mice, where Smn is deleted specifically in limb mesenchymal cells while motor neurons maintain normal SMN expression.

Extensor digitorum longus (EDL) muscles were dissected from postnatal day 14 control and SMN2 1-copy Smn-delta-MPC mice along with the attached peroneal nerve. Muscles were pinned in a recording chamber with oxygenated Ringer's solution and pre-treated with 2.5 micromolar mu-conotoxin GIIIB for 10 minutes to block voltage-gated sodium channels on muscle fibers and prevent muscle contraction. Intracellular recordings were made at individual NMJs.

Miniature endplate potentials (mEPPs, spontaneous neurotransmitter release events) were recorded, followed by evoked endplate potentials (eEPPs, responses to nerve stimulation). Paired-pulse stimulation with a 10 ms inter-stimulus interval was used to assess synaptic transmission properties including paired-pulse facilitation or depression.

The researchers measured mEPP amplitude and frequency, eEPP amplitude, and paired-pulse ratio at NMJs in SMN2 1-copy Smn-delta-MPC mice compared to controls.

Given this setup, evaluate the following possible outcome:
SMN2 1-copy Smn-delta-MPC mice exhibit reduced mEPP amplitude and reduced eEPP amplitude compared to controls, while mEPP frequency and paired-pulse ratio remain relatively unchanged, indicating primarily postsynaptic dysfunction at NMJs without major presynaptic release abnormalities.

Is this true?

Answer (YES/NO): NO